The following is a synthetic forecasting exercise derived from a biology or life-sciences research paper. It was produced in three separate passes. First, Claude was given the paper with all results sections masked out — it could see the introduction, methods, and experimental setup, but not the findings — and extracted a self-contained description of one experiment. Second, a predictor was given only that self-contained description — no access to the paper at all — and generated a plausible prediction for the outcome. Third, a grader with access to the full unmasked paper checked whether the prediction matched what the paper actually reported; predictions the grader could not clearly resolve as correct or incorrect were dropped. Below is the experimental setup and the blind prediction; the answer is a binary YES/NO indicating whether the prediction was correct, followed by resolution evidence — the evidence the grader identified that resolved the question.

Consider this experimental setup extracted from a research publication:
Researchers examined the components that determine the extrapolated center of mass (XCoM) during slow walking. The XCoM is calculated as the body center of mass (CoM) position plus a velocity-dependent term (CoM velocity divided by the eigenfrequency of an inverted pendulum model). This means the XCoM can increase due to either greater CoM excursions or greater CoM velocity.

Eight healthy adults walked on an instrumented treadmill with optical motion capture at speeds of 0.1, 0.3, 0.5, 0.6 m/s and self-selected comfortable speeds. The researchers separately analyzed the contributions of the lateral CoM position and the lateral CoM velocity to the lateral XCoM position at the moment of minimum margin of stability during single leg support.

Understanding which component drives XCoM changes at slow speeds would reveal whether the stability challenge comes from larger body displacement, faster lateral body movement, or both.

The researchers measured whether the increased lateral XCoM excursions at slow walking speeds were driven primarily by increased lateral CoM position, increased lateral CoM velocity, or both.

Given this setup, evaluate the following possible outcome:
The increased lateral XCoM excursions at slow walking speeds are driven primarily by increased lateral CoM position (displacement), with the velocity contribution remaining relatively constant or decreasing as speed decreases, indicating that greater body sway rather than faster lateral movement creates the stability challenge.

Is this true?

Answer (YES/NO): YES